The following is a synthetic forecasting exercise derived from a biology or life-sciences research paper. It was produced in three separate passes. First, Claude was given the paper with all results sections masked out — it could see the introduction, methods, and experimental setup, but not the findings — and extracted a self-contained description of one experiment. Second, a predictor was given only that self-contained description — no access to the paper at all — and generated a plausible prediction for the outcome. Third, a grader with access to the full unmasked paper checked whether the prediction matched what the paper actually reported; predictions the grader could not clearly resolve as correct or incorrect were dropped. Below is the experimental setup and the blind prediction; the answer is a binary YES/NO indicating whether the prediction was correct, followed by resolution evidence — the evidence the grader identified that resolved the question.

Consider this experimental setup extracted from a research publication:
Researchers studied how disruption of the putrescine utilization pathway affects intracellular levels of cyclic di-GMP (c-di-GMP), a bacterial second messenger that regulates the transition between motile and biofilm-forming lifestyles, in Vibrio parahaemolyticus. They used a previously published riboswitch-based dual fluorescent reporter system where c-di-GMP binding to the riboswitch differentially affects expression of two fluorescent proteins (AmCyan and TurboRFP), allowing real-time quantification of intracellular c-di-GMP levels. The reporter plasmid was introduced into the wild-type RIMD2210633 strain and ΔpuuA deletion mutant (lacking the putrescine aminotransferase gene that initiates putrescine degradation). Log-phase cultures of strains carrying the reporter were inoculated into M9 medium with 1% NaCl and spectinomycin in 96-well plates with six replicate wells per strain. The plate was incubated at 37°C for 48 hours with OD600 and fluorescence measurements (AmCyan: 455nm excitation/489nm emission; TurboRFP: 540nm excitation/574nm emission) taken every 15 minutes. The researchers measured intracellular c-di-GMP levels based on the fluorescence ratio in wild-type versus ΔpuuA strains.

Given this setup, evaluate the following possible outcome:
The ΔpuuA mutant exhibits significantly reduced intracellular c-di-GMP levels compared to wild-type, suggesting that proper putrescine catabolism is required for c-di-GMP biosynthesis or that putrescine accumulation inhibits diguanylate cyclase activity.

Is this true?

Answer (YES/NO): NO